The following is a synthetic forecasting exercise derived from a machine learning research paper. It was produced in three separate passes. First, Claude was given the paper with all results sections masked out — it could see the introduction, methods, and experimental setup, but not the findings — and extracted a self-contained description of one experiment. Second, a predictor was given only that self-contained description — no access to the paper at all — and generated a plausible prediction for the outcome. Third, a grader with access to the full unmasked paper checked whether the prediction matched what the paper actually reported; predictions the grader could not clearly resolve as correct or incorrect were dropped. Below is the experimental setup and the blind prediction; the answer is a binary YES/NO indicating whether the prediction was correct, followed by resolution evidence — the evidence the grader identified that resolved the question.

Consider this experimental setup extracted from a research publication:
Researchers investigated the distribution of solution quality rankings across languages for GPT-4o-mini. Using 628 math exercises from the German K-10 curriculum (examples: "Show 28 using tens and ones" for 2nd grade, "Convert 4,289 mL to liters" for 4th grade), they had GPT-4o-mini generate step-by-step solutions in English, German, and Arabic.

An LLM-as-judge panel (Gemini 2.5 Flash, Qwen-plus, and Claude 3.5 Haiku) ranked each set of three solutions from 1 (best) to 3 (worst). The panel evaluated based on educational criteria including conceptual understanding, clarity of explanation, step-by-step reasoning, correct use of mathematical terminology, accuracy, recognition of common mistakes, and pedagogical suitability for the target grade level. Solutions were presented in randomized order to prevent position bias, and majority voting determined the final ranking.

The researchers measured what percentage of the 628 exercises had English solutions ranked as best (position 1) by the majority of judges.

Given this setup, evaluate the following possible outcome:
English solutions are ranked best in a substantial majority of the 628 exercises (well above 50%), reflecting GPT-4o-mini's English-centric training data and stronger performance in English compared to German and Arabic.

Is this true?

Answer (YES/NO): YES